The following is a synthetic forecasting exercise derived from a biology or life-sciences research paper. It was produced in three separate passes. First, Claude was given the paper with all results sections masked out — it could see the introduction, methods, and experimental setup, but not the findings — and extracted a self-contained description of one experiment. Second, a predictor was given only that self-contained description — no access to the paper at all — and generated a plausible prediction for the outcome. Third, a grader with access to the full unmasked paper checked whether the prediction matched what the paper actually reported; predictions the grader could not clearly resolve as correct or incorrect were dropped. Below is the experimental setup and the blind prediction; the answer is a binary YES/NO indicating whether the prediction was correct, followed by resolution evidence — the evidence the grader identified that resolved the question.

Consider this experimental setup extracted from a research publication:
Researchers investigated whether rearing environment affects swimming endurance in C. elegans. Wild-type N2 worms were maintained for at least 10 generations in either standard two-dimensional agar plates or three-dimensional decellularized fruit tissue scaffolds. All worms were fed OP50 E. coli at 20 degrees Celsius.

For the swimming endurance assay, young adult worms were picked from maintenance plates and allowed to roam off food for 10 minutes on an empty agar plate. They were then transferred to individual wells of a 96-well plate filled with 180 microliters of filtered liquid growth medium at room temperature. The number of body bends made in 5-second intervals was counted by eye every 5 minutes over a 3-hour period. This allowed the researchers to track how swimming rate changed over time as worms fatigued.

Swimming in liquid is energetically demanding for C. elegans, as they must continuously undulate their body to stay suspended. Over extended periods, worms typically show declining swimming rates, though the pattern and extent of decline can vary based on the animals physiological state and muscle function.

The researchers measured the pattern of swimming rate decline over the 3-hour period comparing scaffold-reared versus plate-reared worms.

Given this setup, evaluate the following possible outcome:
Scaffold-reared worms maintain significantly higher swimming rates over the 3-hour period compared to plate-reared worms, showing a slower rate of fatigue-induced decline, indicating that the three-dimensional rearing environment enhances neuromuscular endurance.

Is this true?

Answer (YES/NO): NO